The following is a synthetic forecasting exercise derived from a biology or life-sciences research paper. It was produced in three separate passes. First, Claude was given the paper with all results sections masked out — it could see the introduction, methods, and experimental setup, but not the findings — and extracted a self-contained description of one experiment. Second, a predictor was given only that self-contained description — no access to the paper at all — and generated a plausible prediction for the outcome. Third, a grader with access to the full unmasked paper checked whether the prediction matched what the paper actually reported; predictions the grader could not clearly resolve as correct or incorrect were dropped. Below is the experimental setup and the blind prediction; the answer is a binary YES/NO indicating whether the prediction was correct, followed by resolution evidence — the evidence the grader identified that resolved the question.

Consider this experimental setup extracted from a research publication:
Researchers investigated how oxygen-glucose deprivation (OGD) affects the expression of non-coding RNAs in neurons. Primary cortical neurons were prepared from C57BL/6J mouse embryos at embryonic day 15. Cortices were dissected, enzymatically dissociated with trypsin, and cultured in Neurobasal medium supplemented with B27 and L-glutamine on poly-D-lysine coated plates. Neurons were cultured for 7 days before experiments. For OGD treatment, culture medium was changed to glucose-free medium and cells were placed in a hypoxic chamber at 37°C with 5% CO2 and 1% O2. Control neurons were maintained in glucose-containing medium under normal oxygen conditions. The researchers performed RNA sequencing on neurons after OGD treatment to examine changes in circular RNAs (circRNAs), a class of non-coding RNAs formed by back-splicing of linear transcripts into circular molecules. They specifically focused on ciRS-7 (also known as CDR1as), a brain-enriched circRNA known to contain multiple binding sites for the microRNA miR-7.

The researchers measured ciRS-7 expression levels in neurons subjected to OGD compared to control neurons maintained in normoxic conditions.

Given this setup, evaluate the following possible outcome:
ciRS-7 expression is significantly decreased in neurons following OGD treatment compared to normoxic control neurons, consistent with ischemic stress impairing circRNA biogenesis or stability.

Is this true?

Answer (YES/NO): YES